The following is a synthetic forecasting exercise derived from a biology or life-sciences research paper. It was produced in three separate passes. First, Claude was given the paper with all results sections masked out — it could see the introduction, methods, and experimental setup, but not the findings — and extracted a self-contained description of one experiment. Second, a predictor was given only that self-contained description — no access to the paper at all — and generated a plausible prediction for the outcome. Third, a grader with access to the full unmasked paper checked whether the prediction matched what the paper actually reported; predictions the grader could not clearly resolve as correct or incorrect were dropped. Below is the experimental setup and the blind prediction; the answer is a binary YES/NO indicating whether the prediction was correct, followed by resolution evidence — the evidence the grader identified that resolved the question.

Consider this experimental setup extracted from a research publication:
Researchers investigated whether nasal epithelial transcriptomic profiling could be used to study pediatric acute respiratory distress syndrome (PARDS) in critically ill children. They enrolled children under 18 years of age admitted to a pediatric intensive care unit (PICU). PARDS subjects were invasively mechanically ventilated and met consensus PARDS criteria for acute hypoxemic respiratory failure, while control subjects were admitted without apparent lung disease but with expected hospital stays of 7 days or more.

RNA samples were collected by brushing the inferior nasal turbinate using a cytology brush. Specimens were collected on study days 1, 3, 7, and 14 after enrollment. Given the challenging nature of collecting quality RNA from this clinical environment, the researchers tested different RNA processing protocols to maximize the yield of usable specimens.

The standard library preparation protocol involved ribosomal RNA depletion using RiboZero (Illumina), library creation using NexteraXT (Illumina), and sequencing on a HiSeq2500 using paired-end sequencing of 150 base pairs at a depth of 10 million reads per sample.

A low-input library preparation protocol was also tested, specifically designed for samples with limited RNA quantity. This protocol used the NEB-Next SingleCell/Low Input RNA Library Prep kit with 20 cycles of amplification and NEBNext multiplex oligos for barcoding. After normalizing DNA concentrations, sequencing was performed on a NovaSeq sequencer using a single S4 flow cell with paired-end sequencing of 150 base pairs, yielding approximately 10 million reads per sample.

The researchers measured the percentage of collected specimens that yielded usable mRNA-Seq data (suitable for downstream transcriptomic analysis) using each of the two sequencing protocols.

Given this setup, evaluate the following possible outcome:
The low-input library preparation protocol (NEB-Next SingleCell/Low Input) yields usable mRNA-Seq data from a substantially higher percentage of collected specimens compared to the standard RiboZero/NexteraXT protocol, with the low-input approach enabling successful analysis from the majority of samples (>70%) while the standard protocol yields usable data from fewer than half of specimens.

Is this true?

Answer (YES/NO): YES